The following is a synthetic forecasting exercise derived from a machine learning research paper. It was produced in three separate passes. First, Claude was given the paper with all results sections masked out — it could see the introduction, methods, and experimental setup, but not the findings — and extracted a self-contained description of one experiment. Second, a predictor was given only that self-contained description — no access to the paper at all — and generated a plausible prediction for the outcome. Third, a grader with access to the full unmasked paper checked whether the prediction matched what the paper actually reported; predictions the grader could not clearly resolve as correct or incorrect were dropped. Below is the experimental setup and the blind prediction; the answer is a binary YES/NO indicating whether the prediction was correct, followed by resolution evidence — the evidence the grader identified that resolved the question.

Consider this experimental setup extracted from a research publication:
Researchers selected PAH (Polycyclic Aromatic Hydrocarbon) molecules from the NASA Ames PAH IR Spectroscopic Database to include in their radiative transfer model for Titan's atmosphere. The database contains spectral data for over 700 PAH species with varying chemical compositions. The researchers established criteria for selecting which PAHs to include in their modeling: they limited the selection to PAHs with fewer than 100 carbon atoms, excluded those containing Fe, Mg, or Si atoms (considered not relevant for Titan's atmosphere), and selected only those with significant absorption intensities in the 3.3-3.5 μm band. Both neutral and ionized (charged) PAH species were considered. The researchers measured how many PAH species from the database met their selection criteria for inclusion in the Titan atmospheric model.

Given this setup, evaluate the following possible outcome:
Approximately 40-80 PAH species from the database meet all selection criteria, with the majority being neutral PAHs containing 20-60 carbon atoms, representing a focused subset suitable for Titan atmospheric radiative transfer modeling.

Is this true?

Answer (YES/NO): NO